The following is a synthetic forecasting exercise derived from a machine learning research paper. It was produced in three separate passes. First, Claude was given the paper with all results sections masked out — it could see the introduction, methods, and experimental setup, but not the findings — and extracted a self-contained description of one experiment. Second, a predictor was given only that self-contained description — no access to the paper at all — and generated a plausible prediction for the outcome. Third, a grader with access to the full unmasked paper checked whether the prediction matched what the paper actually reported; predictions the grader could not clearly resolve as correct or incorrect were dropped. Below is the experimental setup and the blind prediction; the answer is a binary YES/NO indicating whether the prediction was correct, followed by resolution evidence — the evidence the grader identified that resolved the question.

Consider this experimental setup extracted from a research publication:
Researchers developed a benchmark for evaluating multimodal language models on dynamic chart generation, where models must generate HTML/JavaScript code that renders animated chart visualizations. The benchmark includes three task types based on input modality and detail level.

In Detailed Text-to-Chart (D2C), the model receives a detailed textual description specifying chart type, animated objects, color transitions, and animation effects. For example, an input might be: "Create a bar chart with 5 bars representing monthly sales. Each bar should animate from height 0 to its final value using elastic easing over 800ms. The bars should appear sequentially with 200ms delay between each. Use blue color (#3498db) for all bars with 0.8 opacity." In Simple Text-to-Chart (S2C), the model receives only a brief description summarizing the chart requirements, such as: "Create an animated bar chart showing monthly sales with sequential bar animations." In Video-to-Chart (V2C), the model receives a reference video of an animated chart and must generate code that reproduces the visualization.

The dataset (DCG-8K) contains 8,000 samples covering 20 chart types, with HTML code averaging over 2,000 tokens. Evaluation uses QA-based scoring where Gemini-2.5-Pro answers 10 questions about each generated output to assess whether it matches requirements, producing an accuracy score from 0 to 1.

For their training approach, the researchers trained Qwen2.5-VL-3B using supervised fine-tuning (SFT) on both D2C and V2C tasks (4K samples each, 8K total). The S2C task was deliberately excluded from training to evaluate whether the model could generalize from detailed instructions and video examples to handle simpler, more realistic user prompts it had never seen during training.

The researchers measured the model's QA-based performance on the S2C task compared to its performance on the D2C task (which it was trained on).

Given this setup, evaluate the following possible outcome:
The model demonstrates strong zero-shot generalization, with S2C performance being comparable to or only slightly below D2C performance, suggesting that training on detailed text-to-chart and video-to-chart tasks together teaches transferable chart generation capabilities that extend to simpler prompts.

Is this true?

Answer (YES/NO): NO